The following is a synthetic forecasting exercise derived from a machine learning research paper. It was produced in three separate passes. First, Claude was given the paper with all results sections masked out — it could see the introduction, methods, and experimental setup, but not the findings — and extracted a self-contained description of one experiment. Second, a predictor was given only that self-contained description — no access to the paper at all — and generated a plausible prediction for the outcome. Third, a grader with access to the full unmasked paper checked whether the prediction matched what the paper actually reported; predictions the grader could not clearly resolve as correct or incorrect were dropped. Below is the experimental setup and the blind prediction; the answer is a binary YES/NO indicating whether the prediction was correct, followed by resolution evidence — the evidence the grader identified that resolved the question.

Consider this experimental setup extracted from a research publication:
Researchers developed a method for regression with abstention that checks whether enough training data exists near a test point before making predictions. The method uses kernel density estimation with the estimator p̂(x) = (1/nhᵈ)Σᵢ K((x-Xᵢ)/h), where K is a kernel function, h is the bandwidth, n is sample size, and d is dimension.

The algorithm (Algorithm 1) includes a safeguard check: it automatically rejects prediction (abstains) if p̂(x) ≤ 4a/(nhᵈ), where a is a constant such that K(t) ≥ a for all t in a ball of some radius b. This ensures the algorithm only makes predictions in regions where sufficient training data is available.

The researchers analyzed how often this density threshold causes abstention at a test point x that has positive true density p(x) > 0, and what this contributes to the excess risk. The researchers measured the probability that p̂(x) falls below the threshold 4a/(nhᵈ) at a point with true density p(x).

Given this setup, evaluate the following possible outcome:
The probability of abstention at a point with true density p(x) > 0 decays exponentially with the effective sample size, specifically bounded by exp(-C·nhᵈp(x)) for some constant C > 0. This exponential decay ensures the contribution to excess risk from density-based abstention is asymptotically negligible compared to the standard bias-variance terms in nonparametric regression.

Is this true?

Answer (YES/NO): YES